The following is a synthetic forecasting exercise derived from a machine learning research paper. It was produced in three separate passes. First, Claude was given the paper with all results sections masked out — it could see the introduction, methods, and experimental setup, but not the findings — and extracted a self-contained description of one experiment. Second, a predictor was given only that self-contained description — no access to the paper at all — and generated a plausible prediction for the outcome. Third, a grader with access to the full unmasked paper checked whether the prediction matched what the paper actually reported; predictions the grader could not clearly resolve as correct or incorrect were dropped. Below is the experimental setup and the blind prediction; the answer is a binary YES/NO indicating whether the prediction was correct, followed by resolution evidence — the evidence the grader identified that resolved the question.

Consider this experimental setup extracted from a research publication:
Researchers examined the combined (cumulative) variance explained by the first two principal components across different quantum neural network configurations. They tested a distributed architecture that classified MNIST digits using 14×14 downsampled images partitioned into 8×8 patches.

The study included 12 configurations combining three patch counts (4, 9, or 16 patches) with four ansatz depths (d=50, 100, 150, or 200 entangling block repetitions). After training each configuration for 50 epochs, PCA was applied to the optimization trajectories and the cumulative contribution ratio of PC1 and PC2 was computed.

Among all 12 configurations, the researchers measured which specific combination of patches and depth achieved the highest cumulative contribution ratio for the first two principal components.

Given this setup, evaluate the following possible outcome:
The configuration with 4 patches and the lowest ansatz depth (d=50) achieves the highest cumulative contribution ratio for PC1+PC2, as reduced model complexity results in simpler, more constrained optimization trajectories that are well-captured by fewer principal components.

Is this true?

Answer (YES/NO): NO